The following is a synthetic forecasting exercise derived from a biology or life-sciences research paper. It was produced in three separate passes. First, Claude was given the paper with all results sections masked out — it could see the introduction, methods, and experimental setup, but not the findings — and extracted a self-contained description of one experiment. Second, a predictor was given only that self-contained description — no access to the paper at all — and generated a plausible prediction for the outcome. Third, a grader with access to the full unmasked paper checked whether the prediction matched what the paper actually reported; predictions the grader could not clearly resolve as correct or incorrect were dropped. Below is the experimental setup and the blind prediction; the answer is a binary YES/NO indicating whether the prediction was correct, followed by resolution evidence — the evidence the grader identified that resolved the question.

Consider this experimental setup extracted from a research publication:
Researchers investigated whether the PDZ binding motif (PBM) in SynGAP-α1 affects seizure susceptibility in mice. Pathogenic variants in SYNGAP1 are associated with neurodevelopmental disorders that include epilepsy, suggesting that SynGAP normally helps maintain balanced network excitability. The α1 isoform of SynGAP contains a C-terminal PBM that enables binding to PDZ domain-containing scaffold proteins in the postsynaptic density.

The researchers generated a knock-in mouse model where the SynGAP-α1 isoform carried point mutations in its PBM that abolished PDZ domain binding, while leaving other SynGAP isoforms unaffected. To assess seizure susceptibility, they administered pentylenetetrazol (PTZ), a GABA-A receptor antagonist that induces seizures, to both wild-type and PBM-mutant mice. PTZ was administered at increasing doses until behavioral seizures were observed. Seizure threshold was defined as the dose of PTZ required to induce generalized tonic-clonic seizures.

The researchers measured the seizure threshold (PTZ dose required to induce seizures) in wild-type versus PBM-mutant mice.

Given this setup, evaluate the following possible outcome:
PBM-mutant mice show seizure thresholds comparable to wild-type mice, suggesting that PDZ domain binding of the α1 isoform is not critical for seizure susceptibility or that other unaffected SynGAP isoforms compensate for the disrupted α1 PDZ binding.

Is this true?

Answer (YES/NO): NO